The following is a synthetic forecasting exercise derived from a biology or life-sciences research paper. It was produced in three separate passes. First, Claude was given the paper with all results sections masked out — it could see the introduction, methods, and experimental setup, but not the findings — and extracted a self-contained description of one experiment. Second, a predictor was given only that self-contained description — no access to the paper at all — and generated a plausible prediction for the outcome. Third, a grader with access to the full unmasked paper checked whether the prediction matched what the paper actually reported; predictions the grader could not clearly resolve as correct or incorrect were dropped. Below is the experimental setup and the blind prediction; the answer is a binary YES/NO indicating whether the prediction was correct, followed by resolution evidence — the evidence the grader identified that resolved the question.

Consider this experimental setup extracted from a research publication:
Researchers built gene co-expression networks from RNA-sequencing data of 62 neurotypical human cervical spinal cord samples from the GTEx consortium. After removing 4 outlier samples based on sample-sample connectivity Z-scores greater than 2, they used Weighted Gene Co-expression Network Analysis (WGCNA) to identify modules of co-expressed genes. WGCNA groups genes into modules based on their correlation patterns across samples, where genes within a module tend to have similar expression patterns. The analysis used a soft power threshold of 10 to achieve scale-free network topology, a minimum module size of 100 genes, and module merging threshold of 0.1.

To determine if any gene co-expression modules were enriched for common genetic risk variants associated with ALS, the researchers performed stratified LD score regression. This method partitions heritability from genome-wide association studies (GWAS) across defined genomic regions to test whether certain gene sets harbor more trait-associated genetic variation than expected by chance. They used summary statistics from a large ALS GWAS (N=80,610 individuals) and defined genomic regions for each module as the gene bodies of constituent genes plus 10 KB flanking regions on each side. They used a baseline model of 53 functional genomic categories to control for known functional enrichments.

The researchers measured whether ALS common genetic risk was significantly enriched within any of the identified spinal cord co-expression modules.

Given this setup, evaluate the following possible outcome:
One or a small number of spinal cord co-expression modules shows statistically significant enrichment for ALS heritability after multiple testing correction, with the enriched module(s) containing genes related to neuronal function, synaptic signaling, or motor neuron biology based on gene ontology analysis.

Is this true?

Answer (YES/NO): NO